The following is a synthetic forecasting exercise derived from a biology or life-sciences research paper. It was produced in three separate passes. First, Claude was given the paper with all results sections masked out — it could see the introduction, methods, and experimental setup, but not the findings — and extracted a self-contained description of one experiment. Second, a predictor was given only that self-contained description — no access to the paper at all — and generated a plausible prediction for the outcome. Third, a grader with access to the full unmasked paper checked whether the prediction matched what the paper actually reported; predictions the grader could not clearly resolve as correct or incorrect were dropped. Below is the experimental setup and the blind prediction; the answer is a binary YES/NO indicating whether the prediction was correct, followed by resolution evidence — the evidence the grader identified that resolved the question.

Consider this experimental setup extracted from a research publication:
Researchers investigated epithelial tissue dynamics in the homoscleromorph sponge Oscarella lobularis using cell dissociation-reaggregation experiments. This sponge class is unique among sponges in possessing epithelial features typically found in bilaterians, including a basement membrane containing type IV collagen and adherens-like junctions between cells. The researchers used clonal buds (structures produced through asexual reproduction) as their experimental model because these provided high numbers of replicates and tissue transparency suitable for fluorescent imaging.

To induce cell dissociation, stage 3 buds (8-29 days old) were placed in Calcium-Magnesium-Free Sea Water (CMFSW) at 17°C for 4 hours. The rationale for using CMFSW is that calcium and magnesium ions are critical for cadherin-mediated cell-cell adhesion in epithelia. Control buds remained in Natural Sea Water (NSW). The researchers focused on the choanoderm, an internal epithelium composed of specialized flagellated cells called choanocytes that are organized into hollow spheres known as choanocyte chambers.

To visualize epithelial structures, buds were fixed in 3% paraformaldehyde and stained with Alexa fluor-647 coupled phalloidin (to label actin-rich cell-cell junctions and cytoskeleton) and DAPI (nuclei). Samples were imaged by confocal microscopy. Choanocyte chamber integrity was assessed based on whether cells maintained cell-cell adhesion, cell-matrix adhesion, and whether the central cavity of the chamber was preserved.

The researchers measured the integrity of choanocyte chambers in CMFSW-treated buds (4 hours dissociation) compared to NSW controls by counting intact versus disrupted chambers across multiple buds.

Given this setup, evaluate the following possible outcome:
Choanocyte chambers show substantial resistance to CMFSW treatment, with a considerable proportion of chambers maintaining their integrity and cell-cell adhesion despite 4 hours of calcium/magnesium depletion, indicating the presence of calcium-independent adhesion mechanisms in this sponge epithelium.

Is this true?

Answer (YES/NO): NO